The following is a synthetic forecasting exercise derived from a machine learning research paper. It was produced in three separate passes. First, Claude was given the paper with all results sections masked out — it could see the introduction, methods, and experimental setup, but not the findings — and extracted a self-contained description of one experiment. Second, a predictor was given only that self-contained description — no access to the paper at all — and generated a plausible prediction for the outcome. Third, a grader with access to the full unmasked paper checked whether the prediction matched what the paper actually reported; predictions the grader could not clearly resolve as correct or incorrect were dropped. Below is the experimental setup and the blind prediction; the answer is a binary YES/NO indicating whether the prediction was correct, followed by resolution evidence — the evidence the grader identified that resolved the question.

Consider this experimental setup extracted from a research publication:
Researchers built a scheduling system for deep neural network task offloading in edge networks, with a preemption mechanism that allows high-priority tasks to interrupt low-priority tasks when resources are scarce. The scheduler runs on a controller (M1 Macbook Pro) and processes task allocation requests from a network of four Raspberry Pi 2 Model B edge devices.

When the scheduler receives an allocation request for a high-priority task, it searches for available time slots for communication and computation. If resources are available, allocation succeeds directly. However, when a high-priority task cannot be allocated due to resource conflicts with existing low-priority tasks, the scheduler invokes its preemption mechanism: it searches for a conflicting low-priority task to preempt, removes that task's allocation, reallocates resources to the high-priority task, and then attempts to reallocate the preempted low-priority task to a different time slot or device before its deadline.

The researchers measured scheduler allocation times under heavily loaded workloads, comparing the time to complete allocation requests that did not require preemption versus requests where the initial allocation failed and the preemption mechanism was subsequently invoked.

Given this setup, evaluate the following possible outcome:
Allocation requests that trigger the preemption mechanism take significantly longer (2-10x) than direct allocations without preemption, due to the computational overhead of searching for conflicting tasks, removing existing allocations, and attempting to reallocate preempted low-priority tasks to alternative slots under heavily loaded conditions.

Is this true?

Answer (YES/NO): NO